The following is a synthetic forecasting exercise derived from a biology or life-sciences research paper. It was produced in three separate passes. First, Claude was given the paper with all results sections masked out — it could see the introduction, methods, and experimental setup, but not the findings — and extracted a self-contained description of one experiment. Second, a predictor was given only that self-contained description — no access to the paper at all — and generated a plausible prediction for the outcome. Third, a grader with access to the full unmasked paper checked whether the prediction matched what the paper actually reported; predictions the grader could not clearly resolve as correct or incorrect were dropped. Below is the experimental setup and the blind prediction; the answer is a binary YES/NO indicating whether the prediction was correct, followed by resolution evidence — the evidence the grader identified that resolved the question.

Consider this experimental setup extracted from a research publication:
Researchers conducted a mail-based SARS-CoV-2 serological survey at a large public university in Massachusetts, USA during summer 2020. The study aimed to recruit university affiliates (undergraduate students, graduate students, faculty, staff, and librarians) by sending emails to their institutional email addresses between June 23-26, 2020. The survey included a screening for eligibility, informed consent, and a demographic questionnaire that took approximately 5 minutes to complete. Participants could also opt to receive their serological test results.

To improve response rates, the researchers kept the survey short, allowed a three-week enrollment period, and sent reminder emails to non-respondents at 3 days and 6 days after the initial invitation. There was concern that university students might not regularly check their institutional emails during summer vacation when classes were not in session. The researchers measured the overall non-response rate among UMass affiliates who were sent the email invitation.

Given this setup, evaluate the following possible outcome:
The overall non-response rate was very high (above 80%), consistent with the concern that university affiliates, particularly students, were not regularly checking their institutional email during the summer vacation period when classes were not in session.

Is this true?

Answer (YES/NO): NO